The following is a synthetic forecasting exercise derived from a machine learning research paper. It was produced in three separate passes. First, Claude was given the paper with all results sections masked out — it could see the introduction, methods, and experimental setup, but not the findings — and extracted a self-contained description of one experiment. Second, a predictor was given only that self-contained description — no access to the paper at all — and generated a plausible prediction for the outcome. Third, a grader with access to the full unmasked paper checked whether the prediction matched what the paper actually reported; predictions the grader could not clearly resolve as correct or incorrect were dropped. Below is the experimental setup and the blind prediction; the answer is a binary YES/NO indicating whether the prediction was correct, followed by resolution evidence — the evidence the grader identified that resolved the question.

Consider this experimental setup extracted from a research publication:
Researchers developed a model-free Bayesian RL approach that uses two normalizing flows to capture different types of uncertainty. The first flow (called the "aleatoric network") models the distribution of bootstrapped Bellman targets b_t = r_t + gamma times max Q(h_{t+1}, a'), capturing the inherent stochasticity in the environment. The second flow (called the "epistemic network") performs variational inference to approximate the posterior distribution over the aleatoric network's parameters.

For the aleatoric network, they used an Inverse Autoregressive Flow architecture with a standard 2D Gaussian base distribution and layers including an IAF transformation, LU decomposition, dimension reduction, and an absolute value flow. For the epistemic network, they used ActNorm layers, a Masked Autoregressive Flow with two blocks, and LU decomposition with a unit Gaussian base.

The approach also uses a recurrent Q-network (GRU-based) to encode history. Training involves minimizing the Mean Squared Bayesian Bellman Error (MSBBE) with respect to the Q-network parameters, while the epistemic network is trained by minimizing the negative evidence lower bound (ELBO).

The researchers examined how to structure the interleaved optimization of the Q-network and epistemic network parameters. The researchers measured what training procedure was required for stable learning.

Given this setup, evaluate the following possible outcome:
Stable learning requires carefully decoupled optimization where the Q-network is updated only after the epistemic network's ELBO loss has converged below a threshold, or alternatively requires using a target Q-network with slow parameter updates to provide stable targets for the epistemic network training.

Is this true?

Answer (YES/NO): NO